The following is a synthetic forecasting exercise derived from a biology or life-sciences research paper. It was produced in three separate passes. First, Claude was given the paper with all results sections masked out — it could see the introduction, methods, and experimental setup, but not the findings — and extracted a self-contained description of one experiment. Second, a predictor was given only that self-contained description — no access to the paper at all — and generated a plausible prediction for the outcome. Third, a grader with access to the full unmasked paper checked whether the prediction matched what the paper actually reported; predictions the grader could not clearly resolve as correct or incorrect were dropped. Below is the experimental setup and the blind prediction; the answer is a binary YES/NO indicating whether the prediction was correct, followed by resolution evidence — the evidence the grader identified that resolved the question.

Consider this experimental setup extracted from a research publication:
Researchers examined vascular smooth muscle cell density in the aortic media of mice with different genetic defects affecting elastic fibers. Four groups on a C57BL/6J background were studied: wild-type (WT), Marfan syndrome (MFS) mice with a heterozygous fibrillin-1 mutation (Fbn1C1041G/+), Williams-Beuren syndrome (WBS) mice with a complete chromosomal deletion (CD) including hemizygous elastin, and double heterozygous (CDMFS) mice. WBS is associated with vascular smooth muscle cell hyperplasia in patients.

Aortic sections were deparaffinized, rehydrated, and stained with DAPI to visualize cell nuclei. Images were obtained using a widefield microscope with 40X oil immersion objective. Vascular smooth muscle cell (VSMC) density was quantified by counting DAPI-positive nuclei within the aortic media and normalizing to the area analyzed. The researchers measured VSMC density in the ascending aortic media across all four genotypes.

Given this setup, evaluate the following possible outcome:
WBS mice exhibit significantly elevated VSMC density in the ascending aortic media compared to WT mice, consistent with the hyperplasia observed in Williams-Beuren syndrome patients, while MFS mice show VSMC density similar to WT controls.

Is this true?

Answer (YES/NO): NO